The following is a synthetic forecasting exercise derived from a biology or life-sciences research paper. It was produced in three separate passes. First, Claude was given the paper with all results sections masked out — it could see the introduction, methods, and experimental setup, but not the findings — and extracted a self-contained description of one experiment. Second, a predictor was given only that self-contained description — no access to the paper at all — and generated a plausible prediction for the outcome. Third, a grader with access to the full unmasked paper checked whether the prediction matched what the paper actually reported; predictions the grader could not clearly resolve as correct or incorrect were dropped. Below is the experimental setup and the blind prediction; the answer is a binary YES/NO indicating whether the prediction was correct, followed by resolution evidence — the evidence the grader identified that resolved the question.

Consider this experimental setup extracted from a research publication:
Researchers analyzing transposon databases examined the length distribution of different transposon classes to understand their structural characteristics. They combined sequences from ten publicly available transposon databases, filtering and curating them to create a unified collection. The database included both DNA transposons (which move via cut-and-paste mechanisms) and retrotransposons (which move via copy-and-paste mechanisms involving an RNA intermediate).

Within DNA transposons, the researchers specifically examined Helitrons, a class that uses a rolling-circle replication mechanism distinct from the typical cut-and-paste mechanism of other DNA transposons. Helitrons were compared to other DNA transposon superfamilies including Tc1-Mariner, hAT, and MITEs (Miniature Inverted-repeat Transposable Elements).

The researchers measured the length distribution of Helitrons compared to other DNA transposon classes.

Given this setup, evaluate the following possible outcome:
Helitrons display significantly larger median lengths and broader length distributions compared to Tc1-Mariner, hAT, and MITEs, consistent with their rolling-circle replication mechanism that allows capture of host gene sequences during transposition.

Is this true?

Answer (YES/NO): YES